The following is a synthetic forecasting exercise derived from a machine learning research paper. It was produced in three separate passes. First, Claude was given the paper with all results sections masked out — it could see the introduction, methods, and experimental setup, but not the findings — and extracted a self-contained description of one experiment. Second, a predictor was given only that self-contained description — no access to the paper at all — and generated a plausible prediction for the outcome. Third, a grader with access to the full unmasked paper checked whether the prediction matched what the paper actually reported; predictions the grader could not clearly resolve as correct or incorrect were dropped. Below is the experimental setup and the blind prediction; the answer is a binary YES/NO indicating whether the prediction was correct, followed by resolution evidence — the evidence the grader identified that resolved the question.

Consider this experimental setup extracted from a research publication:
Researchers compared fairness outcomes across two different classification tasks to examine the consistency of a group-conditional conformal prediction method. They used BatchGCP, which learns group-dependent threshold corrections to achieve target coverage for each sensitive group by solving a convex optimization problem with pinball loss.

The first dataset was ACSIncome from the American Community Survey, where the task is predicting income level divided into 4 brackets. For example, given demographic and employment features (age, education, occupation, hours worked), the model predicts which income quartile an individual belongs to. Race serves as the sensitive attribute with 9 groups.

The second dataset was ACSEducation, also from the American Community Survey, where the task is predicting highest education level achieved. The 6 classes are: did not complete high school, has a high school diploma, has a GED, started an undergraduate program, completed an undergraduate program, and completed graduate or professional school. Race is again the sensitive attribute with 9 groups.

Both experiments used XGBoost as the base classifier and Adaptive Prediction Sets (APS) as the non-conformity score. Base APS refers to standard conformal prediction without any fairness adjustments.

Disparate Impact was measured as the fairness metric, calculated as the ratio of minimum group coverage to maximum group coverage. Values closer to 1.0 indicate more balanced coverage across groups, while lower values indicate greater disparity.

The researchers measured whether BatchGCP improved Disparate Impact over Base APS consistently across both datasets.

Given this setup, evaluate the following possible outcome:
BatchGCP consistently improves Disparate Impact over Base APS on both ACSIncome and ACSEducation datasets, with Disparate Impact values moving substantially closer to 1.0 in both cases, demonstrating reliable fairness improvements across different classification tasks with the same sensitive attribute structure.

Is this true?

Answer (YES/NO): NO